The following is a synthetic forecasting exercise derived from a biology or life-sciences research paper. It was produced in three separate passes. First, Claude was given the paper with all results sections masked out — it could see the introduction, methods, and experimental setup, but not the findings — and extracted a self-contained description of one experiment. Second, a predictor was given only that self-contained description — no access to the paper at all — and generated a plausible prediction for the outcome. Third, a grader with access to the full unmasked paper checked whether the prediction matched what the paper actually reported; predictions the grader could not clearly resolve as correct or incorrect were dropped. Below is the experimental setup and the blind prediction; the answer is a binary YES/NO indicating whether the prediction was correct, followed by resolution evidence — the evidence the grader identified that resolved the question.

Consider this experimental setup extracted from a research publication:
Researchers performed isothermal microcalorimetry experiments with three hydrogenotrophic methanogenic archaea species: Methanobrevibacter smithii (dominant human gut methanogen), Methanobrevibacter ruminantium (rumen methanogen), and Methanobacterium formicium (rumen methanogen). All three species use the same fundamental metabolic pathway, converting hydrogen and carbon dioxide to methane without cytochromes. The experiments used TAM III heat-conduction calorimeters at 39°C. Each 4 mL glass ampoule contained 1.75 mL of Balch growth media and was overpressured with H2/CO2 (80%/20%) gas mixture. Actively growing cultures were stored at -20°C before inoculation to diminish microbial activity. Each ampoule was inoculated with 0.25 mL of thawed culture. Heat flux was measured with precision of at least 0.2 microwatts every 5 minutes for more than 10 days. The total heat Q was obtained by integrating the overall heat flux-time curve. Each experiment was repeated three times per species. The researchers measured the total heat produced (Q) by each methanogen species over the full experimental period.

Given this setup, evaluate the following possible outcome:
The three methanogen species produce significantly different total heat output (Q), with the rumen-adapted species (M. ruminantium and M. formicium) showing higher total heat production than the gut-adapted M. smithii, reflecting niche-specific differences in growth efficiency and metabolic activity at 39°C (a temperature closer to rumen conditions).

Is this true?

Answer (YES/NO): NO